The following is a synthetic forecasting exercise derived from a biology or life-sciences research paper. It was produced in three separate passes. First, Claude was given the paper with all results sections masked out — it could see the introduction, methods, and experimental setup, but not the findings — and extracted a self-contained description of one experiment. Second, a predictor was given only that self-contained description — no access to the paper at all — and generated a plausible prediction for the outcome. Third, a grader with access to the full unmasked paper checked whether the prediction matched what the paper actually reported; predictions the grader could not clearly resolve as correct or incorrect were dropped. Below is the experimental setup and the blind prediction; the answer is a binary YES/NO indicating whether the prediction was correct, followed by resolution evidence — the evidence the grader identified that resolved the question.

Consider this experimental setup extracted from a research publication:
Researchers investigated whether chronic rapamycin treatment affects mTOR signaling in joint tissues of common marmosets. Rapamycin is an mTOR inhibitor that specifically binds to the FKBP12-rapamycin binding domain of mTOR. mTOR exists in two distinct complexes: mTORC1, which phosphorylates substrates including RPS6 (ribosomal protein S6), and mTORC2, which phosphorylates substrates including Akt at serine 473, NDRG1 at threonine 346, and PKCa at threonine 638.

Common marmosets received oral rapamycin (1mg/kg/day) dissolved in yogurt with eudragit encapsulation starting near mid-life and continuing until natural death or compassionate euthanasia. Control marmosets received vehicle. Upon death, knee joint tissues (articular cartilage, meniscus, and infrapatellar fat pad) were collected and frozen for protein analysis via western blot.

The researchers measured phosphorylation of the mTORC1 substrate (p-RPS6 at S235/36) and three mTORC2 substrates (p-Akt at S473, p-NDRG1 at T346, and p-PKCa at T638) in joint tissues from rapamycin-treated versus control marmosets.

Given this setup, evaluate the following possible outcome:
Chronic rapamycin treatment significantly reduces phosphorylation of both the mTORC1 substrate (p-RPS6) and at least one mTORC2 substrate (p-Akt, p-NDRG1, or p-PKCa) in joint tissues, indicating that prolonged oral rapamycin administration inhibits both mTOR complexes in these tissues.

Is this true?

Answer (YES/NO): NO